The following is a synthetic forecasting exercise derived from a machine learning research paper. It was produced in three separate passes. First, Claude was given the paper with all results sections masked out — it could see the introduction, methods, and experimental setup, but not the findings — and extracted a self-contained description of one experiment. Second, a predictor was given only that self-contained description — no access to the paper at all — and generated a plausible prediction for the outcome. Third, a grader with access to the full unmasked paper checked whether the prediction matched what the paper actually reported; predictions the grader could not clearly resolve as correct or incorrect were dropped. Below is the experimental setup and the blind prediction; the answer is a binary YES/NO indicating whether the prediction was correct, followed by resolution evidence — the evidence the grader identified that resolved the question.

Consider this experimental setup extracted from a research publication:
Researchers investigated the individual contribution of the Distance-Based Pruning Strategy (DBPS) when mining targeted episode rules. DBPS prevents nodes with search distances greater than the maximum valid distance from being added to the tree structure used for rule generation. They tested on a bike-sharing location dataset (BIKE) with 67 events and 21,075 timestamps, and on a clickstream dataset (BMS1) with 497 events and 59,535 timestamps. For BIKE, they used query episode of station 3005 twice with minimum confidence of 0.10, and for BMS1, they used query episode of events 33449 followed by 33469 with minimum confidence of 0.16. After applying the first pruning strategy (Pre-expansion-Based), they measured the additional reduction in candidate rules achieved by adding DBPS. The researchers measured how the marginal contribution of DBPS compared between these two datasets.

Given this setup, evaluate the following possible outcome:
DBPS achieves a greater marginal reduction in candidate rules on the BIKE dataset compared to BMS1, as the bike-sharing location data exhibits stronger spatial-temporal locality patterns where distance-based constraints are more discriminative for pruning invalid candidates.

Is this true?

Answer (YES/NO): NO